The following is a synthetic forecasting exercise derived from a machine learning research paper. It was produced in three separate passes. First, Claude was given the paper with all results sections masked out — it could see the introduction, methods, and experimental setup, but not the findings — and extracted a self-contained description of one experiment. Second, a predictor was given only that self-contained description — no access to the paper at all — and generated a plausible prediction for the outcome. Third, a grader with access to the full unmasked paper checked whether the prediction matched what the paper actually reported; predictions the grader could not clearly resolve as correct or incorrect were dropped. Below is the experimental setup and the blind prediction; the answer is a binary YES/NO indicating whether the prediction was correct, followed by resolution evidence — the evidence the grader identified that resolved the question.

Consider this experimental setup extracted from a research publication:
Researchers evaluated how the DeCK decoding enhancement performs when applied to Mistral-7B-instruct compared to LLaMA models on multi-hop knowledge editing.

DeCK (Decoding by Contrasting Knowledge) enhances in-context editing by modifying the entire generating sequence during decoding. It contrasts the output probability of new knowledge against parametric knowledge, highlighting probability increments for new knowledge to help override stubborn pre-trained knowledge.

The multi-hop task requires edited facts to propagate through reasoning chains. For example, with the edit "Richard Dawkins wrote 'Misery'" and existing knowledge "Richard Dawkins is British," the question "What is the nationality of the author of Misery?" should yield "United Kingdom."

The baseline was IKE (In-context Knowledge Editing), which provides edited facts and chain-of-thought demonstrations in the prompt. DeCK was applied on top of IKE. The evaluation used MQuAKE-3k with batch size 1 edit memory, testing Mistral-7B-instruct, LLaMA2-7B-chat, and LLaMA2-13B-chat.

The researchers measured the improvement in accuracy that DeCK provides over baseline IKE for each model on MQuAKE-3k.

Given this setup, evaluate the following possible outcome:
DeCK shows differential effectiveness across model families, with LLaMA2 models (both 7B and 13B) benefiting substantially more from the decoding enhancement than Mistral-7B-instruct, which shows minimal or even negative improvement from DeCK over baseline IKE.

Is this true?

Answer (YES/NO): NO